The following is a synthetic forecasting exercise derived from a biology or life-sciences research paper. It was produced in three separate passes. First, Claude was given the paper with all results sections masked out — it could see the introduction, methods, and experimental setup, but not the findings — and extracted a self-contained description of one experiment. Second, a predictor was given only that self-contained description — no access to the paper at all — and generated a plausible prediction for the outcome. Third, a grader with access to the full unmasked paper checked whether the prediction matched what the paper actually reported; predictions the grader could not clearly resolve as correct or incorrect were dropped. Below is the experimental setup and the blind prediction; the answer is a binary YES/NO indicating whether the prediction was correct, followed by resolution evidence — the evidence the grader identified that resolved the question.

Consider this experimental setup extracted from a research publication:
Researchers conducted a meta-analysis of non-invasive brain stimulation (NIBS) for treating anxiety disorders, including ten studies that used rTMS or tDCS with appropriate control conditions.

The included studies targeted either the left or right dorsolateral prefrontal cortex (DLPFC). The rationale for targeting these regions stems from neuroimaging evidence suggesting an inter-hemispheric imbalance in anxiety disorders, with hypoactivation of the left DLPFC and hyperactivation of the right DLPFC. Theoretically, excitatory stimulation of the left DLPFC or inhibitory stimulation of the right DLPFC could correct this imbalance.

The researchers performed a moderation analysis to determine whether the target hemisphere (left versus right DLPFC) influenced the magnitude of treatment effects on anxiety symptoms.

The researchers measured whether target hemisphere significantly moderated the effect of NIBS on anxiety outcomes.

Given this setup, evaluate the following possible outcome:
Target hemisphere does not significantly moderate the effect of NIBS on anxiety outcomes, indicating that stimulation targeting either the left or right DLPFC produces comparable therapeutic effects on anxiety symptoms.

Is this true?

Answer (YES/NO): YES